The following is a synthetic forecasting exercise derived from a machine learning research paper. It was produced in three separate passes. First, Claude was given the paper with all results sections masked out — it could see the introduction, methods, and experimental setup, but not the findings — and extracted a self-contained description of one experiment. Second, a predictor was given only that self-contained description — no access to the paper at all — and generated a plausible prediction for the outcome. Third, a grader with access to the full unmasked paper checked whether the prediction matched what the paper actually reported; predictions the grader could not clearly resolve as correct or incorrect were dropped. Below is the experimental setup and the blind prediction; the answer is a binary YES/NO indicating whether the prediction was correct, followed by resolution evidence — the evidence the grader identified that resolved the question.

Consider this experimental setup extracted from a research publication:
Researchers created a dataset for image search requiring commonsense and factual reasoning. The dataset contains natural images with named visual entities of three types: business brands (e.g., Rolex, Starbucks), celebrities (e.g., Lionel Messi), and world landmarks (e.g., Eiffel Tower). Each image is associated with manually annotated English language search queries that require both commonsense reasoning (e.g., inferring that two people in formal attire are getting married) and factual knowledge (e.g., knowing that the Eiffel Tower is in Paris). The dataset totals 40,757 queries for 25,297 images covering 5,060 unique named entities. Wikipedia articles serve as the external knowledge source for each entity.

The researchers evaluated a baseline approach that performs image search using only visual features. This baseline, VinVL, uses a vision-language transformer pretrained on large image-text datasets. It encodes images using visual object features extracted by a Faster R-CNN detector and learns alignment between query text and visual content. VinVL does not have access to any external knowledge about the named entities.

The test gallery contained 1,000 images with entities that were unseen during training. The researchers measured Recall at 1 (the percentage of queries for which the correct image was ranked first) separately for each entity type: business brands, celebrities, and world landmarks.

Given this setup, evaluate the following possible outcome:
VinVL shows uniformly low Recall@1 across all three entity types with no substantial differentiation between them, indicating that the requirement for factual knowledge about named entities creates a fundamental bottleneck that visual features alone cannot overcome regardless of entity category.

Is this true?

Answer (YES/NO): NO